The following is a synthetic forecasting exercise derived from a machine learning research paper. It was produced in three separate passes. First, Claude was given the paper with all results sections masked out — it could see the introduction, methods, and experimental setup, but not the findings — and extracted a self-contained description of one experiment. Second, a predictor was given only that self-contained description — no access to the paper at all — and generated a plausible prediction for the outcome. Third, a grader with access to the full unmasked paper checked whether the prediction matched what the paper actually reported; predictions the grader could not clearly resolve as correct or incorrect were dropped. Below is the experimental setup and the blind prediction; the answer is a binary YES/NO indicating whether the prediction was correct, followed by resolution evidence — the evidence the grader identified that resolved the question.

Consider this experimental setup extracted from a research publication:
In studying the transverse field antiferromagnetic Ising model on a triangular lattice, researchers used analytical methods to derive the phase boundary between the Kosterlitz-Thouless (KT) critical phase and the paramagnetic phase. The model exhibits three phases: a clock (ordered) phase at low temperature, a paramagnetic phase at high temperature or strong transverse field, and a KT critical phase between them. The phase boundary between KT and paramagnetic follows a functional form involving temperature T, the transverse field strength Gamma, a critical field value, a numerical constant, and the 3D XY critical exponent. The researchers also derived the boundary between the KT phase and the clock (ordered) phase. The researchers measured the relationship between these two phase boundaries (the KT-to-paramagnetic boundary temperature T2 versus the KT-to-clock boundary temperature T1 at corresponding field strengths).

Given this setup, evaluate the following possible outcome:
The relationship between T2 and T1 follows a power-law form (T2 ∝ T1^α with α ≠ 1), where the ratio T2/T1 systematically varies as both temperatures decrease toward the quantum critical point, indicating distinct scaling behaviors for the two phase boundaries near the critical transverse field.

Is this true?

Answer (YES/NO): NO